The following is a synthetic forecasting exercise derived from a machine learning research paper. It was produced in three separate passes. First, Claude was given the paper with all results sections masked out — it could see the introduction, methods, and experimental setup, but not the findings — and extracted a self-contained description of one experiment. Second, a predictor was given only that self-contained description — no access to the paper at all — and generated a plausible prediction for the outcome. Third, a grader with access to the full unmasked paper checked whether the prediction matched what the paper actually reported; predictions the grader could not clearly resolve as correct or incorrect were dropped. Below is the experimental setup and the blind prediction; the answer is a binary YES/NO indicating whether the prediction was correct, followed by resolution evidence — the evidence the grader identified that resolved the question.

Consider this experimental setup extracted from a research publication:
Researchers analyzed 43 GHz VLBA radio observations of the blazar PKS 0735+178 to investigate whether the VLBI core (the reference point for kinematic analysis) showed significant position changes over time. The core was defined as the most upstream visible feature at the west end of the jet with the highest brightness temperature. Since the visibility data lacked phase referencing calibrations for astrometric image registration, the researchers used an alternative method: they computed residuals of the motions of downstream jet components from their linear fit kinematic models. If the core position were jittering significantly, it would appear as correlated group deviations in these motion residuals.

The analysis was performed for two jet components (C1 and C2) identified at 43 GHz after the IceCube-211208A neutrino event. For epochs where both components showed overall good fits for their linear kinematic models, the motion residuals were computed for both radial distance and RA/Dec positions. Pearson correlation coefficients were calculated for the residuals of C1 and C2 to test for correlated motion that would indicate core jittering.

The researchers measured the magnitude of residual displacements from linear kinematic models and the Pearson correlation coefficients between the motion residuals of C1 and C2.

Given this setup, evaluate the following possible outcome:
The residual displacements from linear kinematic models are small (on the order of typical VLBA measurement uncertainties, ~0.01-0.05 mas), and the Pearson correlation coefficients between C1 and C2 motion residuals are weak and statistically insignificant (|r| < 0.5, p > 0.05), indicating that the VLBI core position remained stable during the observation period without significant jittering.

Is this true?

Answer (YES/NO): YES